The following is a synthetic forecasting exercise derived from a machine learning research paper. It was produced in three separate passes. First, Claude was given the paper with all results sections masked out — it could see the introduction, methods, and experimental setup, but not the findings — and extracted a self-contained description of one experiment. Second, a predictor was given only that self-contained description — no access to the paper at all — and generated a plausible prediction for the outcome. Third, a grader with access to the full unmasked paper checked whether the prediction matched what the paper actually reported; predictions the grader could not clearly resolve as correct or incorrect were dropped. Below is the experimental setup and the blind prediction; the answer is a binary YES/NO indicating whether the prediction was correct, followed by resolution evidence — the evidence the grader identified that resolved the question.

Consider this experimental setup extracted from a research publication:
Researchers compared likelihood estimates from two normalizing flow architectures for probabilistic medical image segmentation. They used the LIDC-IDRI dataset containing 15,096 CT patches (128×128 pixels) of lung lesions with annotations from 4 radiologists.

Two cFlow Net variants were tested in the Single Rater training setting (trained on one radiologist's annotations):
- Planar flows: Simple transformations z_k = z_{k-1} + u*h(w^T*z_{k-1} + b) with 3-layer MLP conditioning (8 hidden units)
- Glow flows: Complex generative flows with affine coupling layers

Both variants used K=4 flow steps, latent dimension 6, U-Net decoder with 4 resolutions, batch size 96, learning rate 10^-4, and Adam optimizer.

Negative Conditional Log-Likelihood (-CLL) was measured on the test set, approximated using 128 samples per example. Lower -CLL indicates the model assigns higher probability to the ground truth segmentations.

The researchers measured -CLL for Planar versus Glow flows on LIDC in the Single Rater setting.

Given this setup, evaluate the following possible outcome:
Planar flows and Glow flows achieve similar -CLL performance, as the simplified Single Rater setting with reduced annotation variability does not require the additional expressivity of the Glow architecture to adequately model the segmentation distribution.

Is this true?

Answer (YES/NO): NO